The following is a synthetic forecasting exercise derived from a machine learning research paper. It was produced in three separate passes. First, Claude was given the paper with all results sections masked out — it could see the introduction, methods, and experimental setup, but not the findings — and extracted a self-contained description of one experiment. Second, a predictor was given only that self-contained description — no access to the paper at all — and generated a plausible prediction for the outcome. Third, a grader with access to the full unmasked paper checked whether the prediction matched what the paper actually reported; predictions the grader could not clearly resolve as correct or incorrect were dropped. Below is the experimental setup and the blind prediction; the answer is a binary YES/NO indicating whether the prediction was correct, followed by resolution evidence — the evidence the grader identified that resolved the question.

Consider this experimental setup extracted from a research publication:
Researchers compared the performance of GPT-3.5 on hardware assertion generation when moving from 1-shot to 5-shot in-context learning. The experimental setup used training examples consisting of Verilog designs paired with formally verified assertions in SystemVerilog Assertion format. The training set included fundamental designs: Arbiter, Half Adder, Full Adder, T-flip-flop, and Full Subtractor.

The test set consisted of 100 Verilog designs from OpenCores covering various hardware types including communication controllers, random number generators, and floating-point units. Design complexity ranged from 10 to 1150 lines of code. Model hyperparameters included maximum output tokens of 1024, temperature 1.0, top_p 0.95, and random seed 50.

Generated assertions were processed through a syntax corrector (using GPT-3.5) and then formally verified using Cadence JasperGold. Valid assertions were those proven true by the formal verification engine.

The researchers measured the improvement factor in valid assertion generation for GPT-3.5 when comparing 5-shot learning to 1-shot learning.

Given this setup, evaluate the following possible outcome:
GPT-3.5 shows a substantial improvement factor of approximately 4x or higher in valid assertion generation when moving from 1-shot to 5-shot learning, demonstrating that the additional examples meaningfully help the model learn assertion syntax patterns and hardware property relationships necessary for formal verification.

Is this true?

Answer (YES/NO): NO